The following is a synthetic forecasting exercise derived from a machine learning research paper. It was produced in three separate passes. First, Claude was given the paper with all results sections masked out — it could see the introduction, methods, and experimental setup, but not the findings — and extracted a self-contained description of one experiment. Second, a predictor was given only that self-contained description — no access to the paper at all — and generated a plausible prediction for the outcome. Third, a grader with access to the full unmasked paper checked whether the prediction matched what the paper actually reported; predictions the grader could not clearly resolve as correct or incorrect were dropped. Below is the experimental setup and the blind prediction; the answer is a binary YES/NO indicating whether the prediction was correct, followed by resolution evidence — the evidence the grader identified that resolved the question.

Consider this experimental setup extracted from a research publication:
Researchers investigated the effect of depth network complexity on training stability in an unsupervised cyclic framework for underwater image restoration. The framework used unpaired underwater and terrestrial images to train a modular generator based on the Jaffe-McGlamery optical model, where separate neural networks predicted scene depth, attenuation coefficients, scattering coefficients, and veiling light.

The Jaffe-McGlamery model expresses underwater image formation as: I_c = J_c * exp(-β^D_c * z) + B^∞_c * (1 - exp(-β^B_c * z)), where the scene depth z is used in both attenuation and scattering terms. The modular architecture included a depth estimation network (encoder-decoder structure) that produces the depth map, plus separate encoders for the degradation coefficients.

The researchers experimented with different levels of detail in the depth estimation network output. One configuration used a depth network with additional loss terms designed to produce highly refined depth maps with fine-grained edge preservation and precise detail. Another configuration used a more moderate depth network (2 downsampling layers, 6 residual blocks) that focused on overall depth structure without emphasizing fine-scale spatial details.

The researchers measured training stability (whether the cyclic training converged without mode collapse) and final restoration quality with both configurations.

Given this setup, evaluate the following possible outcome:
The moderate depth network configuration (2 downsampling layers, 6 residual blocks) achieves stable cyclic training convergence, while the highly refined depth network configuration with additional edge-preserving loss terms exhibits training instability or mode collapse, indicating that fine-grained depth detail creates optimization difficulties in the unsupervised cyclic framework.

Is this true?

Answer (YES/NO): YES